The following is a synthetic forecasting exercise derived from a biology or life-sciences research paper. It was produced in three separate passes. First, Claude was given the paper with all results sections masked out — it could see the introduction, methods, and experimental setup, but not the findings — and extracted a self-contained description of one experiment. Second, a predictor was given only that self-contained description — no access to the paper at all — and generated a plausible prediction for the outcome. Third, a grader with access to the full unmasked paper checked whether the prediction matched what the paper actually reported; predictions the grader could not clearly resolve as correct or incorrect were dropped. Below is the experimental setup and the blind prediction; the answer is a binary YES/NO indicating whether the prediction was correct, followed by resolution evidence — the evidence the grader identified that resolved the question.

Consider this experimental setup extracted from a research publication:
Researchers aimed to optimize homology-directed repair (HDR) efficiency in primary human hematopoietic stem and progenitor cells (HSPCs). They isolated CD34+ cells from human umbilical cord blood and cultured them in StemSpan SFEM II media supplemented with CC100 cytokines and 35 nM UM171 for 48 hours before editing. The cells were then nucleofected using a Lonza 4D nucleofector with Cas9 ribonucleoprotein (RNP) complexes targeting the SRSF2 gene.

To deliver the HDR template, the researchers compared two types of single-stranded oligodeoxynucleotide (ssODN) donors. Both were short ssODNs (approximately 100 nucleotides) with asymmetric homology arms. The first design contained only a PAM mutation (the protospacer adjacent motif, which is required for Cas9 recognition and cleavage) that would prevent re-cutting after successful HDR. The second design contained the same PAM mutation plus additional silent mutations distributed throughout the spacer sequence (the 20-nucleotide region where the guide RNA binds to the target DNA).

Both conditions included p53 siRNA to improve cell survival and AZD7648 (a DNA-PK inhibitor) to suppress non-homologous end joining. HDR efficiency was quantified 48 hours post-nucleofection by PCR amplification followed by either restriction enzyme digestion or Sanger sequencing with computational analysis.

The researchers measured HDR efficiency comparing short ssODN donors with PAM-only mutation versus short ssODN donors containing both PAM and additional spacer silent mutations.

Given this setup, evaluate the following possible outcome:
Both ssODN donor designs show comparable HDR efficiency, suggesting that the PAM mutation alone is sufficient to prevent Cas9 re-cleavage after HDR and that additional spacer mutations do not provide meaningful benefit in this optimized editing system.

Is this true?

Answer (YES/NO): NO